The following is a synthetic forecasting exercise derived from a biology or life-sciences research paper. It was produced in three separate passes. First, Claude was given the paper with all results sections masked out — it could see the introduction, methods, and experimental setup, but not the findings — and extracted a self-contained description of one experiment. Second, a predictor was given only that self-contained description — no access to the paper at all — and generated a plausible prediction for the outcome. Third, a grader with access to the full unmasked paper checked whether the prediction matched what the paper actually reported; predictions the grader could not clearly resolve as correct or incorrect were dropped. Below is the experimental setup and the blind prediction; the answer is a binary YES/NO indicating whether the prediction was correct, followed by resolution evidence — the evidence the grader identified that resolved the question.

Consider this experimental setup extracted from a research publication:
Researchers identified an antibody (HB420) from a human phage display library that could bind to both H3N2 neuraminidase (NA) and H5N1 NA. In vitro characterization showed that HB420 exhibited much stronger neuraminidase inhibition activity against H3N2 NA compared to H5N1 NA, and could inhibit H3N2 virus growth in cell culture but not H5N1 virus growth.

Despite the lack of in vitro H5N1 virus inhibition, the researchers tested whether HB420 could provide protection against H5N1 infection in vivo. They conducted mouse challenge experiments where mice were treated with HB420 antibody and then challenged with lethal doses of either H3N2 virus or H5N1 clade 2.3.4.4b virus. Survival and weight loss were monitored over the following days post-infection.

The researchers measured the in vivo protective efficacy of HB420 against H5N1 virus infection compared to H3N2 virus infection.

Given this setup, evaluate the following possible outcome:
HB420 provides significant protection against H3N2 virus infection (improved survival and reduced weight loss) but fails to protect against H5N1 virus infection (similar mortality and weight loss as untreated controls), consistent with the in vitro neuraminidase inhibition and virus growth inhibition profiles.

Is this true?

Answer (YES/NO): NO